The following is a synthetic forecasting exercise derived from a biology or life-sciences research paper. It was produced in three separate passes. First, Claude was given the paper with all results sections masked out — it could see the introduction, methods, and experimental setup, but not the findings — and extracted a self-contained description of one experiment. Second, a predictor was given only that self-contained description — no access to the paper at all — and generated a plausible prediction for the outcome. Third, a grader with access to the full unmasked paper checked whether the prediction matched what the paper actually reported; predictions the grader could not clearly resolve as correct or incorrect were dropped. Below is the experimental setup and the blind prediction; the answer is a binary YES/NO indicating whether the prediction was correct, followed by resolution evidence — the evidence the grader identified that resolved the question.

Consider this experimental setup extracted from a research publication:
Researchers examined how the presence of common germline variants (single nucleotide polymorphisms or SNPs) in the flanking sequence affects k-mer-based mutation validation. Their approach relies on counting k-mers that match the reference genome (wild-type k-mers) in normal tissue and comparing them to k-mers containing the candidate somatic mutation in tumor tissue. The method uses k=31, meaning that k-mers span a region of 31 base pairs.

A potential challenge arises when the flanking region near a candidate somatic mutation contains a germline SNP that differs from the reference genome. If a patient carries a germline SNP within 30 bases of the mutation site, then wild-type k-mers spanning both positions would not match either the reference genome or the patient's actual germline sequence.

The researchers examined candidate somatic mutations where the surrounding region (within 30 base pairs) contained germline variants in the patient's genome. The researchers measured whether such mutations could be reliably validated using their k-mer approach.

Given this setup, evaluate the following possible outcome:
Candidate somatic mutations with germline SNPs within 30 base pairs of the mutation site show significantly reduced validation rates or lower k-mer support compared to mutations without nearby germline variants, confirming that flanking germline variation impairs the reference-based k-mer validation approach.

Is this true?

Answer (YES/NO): YES